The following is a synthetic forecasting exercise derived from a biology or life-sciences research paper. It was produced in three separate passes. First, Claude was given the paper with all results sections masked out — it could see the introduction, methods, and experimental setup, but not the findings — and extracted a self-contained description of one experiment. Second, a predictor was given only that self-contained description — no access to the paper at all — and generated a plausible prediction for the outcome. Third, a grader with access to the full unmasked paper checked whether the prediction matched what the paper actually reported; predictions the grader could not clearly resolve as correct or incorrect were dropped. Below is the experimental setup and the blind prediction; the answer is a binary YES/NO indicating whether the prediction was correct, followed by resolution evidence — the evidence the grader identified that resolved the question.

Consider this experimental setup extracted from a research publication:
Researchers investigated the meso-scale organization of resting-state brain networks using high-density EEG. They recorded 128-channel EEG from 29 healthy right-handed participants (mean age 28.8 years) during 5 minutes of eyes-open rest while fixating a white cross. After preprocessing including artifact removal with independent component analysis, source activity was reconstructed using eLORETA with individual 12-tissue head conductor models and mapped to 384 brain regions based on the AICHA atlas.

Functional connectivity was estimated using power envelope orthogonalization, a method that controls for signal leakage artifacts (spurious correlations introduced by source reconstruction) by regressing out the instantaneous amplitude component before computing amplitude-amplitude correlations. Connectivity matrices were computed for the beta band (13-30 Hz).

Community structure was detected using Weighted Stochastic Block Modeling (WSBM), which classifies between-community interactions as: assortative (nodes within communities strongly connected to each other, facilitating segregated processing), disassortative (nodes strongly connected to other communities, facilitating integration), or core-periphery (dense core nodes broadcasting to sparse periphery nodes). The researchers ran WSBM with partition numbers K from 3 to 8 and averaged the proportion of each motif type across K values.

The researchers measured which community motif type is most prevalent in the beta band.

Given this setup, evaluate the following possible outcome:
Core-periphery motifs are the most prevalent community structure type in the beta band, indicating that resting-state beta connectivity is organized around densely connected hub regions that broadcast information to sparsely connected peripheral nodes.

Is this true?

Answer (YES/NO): YES